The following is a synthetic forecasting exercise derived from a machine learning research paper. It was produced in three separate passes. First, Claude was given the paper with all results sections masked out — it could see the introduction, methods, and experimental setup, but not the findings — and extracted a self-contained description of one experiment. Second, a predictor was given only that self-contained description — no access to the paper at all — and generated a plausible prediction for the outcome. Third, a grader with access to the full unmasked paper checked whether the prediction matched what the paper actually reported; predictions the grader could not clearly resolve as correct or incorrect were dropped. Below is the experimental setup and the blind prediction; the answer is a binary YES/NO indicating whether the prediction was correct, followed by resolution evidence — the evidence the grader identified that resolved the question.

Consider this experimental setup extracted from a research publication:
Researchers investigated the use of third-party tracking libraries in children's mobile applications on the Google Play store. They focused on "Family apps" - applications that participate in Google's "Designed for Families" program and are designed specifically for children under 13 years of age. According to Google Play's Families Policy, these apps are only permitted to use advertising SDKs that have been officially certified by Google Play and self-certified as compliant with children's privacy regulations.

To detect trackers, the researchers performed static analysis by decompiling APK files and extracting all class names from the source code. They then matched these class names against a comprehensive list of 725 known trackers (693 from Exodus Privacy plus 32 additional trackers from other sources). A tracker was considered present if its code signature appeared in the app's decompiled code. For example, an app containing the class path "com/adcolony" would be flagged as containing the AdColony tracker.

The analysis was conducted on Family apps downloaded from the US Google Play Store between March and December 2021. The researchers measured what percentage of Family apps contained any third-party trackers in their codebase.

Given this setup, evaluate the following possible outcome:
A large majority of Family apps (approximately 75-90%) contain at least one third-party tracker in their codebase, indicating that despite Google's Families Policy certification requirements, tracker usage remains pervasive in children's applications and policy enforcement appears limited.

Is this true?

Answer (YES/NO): YES